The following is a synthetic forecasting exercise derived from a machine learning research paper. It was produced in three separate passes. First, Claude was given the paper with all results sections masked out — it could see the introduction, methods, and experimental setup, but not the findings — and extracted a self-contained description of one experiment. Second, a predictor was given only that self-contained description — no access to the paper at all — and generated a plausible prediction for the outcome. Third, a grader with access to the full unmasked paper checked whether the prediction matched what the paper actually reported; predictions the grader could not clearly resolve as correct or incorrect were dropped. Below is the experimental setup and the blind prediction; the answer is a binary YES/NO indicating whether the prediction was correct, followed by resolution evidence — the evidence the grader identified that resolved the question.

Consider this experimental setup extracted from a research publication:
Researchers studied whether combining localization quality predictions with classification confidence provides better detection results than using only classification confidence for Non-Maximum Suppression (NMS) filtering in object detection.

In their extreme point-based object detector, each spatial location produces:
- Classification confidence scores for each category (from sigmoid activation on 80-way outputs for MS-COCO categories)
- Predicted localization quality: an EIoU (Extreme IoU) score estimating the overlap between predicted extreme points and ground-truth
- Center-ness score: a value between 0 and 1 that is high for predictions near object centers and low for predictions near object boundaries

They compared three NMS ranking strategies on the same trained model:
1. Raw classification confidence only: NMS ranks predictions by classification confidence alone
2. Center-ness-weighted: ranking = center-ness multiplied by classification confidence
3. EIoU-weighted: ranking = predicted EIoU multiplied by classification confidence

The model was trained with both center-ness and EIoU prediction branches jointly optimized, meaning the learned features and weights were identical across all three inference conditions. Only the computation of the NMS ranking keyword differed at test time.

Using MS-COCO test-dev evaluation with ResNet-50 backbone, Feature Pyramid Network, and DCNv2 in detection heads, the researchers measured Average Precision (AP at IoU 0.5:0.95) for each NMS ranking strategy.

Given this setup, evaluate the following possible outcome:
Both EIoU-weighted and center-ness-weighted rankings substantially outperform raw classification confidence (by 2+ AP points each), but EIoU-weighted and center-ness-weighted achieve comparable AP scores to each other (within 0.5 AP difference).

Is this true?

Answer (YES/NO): NO